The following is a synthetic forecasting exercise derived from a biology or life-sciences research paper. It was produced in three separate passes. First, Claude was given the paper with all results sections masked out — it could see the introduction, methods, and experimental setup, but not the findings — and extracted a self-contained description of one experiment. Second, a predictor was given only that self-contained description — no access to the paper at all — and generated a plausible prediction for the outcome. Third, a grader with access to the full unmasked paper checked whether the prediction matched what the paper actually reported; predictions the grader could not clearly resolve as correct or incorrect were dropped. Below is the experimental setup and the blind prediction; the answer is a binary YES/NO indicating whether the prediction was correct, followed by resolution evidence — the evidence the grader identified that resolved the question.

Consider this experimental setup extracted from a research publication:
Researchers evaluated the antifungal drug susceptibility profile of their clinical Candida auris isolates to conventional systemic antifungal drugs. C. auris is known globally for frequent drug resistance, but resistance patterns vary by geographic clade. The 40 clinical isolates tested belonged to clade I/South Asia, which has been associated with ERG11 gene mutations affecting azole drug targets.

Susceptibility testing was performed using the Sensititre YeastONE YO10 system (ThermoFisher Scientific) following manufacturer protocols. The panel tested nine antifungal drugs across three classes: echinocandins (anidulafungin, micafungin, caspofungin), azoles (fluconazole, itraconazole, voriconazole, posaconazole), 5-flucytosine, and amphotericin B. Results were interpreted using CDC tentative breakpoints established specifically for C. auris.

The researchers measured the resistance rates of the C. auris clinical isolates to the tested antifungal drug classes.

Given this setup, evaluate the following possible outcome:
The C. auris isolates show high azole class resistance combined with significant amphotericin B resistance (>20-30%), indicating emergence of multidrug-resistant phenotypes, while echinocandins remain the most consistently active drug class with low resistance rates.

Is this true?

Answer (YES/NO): NO